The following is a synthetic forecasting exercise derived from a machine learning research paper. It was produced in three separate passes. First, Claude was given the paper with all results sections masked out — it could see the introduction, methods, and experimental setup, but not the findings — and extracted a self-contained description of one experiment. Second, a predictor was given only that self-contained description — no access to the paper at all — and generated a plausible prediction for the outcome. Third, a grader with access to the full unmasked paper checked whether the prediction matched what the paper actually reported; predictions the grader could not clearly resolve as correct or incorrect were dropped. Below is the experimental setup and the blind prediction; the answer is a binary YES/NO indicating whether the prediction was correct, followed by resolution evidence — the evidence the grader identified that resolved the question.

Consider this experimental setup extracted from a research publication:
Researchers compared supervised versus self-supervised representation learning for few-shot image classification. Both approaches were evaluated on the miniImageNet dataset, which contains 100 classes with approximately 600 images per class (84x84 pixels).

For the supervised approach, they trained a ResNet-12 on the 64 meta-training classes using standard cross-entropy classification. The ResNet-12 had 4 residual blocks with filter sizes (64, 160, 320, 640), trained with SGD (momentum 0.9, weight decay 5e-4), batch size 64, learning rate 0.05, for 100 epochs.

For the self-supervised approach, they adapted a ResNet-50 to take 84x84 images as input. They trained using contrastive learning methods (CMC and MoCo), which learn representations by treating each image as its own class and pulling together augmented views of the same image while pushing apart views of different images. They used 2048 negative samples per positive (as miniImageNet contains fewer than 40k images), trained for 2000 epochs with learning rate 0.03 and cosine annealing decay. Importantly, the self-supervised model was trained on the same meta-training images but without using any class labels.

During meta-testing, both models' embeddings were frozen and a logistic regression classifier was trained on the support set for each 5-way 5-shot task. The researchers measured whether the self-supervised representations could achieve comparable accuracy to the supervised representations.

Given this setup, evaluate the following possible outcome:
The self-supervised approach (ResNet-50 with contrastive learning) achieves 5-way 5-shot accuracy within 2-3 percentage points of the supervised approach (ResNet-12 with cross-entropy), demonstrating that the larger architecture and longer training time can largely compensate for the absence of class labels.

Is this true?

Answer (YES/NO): NO